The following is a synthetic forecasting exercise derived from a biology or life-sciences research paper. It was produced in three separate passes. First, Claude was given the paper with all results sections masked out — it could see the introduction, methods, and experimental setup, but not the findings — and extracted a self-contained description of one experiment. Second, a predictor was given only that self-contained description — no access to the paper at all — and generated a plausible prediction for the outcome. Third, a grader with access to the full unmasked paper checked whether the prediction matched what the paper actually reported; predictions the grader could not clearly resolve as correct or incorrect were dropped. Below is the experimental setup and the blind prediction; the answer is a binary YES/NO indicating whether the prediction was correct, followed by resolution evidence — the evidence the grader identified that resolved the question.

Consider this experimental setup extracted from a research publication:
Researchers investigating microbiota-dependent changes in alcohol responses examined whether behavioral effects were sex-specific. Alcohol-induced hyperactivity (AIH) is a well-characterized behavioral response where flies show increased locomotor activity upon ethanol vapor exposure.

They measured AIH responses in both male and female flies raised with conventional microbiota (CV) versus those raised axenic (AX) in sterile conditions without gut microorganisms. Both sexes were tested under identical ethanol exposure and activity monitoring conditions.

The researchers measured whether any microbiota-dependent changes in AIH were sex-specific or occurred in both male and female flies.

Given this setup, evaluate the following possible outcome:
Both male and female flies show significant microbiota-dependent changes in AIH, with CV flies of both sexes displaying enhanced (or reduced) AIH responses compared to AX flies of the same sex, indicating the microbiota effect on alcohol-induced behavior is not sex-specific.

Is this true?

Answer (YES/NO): NO